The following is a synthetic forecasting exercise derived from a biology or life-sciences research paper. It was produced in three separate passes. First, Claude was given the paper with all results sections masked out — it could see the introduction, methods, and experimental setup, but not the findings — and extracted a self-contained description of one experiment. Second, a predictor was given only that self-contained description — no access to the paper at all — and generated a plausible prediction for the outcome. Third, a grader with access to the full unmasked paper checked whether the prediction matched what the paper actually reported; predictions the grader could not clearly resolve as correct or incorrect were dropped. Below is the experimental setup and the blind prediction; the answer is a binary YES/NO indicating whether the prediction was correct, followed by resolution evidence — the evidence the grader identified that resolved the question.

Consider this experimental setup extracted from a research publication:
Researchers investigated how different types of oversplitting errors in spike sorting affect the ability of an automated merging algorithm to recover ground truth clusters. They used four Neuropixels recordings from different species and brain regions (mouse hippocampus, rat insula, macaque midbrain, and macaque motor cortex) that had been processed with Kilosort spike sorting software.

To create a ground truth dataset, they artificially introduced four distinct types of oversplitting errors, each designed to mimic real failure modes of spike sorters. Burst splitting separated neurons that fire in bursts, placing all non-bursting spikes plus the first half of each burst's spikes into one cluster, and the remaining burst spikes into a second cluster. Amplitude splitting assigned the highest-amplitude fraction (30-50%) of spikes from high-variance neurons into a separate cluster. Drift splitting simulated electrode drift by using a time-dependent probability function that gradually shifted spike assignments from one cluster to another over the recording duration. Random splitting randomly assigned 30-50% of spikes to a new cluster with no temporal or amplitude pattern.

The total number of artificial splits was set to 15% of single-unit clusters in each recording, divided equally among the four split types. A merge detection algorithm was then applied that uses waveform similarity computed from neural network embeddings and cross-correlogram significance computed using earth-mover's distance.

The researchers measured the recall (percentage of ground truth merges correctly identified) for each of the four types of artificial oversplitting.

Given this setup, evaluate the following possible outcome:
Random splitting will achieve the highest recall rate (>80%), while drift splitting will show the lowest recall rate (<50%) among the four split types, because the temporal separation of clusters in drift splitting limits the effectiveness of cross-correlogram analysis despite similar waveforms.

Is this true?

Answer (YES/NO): NO